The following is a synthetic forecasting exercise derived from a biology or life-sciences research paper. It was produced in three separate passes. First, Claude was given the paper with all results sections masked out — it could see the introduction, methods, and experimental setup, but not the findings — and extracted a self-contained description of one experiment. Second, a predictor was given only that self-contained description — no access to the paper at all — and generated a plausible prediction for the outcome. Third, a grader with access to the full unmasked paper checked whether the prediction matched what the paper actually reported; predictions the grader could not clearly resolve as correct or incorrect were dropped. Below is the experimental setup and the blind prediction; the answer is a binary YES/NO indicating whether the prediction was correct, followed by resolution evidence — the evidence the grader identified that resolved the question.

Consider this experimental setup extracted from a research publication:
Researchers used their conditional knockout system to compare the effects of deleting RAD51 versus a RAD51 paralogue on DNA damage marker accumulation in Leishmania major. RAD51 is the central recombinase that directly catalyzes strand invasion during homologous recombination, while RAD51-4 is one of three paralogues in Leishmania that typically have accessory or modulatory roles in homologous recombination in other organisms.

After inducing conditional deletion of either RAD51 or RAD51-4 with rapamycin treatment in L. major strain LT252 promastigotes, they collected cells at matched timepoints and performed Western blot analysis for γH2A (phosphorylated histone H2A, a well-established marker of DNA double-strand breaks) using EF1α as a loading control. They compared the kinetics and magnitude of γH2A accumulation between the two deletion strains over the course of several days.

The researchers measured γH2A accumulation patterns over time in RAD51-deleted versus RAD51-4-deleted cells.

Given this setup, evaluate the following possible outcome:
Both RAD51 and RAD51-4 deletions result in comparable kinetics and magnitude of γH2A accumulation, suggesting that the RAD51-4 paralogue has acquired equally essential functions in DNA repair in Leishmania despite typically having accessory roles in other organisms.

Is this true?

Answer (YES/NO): NO